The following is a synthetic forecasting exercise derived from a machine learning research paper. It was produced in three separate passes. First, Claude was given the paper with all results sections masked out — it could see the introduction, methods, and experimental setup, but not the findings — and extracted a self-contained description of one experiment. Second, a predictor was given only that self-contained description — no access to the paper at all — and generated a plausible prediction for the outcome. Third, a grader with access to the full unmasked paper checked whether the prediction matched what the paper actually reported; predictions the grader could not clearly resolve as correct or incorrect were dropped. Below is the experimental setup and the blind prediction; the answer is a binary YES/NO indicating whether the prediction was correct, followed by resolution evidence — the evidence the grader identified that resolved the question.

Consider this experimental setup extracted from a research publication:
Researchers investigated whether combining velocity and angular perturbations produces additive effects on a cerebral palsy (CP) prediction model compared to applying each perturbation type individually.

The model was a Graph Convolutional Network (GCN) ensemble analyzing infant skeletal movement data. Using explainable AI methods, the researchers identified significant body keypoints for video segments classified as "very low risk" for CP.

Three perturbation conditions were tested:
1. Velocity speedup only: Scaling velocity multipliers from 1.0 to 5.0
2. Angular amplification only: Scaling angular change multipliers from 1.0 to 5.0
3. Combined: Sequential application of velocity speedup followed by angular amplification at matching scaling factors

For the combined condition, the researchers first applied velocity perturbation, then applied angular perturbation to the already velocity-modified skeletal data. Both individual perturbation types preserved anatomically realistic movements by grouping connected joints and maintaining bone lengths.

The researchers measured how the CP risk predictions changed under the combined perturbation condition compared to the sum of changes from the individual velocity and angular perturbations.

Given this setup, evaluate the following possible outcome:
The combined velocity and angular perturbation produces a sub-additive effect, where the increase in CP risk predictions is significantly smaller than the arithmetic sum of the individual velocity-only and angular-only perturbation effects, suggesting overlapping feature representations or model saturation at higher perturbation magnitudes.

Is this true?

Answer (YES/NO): YES